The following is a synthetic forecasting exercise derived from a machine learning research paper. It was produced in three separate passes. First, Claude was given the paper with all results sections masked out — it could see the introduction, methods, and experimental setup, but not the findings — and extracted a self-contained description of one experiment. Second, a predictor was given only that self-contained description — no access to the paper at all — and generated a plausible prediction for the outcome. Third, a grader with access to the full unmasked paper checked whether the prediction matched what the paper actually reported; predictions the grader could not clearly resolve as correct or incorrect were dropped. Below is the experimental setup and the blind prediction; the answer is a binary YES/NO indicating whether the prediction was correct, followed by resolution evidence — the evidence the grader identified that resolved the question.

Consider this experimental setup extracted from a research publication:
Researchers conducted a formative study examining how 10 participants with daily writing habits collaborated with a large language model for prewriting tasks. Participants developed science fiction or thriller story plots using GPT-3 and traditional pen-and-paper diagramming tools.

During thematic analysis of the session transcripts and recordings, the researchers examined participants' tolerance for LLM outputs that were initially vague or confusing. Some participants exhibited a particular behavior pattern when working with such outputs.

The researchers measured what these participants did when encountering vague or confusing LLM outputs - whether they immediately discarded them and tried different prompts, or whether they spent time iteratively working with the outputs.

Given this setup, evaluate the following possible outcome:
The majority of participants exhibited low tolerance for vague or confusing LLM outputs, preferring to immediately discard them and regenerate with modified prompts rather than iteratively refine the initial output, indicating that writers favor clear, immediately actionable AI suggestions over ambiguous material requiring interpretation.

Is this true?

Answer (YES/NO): NO